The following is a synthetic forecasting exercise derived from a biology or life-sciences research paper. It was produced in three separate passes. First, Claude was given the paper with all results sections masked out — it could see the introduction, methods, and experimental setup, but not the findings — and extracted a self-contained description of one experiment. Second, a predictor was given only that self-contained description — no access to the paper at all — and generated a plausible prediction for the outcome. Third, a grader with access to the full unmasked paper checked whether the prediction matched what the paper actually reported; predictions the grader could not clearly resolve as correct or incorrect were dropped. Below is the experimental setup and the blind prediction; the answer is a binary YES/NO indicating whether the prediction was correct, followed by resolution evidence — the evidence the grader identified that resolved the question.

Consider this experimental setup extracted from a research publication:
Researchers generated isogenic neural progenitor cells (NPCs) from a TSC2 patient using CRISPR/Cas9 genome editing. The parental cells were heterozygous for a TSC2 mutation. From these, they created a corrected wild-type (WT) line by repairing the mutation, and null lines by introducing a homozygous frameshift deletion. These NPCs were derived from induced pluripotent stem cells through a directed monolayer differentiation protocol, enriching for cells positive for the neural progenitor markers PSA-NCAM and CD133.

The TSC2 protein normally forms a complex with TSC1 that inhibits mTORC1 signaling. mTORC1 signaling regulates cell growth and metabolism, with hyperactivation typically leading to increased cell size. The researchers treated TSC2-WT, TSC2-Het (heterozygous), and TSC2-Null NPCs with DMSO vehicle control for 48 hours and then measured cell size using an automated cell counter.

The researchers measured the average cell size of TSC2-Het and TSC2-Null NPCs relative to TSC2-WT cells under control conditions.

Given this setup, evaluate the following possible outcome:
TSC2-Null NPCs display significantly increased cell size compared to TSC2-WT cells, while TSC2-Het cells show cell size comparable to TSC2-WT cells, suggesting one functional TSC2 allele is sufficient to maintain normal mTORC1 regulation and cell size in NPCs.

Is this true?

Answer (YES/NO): NO